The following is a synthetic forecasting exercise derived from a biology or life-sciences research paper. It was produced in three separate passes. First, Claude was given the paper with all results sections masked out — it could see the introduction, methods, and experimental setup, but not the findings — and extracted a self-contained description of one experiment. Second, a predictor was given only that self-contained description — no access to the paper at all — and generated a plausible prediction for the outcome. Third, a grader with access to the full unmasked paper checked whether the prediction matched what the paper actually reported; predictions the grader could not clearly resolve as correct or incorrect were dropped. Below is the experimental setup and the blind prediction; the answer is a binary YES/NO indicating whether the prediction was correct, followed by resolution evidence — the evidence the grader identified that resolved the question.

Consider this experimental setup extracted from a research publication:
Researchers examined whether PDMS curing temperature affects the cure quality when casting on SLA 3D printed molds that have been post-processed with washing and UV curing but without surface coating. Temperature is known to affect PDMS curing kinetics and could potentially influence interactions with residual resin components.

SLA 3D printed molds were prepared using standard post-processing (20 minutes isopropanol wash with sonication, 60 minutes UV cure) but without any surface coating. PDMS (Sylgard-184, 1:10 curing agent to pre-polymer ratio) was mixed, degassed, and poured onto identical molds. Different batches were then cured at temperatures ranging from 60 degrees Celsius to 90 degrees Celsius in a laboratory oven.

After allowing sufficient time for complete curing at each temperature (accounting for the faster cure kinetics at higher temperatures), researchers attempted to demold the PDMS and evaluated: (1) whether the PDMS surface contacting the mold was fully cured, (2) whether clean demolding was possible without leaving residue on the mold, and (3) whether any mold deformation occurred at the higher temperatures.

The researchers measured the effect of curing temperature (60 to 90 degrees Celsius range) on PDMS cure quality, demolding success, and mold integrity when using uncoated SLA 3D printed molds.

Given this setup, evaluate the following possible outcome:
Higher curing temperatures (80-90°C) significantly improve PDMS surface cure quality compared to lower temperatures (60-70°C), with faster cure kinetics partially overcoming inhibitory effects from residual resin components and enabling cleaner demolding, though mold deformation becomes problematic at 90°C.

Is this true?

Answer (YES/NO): NO